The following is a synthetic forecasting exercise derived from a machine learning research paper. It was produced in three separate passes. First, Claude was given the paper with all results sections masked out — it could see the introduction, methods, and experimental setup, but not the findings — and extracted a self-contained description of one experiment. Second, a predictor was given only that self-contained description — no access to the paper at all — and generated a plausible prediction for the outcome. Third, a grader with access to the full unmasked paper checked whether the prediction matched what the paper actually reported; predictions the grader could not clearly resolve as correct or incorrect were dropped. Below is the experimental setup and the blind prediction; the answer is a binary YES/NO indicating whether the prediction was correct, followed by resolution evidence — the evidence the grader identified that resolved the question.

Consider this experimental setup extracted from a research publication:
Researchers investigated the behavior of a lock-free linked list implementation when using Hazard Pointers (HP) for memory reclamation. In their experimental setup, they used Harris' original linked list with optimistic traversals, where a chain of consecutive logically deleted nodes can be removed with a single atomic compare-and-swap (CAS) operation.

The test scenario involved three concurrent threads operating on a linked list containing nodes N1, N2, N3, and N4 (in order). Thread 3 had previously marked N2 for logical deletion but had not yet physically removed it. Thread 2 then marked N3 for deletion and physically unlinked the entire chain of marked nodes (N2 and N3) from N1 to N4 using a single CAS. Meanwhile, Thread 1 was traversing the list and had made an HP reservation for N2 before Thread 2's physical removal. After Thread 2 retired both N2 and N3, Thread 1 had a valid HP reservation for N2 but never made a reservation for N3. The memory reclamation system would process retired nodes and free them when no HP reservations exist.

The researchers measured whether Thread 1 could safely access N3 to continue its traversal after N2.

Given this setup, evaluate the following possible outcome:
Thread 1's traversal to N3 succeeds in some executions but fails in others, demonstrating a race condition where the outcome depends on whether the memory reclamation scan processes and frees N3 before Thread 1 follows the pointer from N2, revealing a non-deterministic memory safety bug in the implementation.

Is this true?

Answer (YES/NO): YES